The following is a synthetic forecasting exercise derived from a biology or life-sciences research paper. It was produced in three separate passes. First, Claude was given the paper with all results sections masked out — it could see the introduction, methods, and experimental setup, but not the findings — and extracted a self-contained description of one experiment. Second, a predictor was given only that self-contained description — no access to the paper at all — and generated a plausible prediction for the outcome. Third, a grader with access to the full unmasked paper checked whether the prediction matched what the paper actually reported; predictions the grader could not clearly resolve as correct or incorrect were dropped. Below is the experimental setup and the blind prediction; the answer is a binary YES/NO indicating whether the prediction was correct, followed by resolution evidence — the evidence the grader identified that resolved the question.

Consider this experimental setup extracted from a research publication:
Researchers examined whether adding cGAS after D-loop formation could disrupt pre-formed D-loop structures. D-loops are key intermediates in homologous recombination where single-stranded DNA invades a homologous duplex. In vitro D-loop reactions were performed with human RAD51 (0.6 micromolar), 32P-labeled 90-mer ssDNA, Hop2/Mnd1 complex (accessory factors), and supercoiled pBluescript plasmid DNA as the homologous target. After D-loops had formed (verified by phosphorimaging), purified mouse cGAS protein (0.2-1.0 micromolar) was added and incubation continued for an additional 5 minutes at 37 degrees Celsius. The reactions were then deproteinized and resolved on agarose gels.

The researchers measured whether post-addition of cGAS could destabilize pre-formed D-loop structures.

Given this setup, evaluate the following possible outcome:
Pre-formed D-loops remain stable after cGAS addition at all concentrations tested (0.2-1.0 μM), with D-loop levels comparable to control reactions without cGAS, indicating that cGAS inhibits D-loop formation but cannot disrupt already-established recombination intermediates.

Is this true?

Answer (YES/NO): YES